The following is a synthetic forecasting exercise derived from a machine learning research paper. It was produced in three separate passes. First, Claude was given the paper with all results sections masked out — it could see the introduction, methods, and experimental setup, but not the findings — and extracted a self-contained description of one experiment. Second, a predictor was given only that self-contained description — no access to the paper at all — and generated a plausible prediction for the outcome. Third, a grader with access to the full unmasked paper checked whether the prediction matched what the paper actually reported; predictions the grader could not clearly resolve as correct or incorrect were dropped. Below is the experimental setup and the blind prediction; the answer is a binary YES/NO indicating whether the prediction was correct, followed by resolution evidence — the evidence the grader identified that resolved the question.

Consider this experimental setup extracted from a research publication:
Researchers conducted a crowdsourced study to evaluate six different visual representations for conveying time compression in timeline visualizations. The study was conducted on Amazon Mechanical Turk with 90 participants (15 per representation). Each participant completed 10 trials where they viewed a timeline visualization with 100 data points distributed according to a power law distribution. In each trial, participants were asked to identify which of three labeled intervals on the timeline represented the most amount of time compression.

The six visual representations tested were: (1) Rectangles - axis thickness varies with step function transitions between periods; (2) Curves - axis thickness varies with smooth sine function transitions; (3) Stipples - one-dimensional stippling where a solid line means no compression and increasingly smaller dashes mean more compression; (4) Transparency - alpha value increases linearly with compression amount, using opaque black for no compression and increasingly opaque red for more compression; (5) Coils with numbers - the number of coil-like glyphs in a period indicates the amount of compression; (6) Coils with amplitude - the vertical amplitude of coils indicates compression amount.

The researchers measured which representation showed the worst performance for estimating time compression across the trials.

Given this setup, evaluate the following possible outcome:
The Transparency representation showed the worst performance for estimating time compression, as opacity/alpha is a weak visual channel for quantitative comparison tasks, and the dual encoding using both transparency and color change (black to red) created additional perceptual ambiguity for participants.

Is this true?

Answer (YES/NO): YES